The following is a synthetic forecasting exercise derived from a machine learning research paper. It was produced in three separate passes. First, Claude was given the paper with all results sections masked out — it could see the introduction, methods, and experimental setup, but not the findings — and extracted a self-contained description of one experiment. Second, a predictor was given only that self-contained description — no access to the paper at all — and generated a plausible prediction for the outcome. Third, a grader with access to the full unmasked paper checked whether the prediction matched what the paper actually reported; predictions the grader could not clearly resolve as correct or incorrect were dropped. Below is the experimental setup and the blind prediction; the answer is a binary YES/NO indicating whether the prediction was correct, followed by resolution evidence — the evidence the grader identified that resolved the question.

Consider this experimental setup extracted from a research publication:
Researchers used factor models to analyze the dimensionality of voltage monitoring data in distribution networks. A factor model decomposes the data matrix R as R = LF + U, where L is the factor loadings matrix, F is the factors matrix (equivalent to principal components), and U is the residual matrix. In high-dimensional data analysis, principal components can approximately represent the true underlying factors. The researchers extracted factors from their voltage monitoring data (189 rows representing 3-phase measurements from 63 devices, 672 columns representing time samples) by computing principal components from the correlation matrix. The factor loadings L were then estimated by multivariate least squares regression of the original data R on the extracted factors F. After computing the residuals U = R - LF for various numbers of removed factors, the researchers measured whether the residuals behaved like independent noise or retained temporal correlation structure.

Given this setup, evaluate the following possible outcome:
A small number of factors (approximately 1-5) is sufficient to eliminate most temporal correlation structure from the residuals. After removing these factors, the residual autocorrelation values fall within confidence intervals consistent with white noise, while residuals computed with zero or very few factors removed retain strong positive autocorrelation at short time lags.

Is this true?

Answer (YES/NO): NO